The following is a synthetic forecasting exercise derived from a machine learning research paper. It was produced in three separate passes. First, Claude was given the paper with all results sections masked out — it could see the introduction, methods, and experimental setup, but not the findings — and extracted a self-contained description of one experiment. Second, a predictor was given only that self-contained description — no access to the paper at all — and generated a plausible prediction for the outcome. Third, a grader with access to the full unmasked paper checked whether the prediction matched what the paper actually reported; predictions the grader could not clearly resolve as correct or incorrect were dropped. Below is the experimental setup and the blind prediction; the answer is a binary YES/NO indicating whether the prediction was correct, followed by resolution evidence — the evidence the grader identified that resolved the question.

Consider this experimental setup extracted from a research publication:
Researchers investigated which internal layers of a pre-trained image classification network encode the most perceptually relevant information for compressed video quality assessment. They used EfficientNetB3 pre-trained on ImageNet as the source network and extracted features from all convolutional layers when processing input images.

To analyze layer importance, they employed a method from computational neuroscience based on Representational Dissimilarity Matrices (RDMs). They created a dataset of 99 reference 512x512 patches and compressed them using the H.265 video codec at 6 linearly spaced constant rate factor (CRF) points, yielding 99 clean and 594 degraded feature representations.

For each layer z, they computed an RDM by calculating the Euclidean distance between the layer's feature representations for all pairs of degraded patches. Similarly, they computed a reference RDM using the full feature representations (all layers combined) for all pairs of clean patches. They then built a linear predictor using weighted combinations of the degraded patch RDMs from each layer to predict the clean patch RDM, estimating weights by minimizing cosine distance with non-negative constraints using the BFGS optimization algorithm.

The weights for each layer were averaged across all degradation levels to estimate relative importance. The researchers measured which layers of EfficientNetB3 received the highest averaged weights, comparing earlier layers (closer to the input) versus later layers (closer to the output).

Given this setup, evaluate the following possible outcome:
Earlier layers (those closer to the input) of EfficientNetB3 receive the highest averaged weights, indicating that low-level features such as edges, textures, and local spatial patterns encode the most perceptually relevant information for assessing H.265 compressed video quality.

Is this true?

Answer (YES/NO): YES